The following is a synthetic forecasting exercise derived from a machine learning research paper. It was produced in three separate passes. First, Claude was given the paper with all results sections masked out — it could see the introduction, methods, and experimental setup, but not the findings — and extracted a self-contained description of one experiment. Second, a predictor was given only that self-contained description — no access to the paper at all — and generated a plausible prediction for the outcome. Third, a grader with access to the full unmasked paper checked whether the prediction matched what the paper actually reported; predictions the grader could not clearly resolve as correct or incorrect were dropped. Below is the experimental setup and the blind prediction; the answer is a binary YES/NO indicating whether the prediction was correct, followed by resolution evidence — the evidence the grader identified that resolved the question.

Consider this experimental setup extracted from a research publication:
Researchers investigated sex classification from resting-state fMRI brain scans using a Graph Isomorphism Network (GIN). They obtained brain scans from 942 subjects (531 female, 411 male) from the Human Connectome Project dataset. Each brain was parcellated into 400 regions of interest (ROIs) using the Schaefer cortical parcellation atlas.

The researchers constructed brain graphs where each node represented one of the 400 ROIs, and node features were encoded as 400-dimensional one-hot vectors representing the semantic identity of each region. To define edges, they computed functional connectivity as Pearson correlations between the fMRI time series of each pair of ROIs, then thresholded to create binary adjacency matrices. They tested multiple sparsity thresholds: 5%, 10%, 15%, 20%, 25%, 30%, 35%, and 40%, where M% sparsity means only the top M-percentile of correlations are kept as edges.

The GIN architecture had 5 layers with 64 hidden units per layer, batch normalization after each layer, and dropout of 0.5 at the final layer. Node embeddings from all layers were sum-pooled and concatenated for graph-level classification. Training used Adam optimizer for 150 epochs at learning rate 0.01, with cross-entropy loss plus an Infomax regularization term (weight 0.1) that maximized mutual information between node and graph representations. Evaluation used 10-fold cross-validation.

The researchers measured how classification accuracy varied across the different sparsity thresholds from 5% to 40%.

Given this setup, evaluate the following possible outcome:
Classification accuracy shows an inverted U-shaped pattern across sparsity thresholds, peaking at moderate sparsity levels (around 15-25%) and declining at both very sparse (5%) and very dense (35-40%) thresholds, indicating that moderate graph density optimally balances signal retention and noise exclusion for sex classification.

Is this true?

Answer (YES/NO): YES